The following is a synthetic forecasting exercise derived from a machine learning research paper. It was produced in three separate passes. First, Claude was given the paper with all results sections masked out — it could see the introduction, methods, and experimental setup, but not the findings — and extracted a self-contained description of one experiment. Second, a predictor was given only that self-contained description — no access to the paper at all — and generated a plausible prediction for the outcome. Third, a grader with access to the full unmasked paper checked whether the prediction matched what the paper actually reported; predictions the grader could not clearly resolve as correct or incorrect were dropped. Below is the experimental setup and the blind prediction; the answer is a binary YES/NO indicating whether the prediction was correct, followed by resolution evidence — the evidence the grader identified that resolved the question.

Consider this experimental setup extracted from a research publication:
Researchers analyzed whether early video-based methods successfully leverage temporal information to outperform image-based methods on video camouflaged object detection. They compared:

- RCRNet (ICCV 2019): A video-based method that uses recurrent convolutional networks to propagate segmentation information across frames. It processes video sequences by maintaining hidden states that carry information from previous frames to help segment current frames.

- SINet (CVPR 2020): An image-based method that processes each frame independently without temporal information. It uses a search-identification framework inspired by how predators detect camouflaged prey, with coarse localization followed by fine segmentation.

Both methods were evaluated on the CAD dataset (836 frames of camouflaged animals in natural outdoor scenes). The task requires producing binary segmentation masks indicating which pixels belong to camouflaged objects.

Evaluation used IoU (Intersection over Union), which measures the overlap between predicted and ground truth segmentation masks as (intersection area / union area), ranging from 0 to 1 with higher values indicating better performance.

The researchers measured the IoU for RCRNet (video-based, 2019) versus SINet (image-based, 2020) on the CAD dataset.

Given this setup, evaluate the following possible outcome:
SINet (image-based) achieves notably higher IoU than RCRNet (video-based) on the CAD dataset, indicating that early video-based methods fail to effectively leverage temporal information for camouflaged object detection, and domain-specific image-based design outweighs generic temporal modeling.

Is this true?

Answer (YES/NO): YES